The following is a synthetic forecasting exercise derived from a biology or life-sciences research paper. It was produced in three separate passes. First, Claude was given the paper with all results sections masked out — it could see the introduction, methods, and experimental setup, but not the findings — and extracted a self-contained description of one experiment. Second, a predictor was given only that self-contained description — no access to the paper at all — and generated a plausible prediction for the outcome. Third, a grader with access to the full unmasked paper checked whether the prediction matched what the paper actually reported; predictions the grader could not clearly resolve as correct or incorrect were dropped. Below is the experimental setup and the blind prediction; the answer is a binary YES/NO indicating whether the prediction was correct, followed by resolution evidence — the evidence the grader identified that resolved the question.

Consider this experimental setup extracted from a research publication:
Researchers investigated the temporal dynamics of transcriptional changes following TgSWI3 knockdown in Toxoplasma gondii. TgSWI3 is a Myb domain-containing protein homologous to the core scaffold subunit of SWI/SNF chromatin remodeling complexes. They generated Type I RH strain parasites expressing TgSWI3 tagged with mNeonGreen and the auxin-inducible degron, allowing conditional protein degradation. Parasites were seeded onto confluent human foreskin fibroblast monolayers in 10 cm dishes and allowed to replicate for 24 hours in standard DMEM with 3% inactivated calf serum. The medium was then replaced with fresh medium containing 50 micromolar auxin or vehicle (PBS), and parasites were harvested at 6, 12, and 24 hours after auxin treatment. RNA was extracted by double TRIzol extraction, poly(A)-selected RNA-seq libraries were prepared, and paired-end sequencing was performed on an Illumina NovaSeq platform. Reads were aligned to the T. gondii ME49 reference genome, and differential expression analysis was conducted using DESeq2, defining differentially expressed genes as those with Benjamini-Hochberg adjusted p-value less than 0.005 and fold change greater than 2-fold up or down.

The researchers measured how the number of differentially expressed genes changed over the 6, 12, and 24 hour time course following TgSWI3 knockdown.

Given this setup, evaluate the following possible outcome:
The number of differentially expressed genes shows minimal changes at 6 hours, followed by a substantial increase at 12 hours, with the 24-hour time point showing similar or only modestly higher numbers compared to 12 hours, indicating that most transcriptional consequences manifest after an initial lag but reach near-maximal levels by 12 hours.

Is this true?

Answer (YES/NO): NO